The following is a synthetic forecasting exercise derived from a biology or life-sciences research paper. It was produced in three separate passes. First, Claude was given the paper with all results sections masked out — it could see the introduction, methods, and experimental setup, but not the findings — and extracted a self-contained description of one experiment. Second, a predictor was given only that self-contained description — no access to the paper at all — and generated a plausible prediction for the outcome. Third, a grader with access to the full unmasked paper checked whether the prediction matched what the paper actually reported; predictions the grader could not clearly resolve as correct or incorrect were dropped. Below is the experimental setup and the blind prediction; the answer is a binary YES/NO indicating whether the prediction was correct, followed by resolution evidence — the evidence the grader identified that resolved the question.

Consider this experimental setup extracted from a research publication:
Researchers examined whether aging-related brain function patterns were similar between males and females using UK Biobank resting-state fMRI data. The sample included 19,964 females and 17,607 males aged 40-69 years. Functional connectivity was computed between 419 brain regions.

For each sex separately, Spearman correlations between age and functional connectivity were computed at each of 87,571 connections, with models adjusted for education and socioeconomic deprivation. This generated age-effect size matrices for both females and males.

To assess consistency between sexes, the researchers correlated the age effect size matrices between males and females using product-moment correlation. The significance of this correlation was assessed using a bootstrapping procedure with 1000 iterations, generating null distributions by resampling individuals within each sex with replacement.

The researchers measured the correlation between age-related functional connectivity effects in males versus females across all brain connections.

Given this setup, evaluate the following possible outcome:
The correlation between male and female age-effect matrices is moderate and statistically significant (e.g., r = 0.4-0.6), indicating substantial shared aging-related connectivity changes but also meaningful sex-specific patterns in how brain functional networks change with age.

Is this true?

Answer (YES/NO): NO